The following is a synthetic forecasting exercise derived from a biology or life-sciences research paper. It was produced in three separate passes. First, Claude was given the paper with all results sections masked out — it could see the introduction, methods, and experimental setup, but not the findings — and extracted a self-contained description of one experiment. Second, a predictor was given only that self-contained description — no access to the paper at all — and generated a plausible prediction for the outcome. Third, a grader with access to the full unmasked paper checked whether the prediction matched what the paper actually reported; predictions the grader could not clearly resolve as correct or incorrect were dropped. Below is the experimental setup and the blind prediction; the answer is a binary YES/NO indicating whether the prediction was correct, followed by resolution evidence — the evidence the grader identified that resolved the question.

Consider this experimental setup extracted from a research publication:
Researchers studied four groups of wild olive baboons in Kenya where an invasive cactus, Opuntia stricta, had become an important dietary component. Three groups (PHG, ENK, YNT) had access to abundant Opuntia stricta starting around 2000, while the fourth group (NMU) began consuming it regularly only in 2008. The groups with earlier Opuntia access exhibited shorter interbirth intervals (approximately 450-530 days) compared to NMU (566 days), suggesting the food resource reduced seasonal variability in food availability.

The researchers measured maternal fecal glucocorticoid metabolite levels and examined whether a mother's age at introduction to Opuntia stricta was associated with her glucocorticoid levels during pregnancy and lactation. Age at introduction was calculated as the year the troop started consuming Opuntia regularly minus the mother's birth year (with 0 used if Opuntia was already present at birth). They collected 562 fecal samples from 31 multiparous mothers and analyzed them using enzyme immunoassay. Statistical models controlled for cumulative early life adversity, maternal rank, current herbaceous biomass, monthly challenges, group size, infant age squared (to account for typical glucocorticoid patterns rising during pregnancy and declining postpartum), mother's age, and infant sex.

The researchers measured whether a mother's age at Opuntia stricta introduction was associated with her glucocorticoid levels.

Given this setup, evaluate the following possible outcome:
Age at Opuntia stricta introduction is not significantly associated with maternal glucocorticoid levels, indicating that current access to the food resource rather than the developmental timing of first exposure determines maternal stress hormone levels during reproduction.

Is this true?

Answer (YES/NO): YES